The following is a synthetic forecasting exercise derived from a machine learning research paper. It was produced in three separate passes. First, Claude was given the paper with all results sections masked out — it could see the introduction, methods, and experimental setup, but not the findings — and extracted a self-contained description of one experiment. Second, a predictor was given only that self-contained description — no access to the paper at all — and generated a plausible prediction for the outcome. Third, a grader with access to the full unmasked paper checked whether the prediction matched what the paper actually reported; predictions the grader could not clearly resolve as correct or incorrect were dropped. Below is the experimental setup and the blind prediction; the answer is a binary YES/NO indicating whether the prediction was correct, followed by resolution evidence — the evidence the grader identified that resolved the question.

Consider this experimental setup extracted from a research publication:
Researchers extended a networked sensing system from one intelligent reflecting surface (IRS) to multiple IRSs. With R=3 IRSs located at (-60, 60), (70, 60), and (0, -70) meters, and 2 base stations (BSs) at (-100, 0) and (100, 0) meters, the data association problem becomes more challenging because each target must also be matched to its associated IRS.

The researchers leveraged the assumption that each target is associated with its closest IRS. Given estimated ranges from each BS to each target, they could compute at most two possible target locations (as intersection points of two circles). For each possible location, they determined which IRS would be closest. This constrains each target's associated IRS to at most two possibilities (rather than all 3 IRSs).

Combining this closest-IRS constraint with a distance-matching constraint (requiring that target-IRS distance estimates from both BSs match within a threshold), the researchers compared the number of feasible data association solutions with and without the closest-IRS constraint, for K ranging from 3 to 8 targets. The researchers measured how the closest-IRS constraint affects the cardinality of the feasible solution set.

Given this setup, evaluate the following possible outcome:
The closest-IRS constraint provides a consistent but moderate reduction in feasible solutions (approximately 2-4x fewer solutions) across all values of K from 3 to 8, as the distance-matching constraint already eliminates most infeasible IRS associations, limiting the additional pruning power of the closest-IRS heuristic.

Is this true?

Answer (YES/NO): NO